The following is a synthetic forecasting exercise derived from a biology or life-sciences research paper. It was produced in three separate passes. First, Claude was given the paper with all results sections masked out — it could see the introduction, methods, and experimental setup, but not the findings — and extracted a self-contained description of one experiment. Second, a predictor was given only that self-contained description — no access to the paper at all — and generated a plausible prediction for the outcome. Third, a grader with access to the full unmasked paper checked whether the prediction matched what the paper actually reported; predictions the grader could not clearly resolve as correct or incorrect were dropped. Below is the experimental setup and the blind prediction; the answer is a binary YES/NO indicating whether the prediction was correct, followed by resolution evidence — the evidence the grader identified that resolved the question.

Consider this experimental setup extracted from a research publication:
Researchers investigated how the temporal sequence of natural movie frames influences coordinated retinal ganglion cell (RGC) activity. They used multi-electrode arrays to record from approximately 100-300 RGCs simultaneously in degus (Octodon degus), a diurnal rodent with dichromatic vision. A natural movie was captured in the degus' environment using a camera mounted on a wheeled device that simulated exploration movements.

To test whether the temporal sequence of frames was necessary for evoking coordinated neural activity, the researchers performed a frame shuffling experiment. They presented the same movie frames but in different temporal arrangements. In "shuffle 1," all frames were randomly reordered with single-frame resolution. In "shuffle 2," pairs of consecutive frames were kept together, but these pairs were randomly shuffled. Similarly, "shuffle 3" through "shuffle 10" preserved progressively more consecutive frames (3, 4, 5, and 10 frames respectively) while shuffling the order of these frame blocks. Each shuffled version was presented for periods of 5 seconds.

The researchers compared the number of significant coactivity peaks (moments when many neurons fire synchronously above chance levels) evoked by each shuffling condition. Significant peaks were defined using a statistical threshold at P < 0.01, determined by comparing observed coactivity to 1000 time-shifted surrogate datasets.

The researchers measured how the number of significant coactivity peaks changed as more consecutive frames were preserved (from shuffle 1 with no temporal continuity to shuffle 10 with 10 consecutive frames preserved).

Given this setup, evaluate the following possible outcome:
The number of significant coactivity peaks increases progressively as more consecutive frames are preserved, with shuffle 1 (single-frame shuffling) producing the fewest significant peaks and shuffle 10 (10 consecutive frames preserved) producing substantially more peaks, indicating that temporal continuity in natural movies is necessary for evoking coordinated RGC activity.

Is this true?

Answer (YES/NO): NO